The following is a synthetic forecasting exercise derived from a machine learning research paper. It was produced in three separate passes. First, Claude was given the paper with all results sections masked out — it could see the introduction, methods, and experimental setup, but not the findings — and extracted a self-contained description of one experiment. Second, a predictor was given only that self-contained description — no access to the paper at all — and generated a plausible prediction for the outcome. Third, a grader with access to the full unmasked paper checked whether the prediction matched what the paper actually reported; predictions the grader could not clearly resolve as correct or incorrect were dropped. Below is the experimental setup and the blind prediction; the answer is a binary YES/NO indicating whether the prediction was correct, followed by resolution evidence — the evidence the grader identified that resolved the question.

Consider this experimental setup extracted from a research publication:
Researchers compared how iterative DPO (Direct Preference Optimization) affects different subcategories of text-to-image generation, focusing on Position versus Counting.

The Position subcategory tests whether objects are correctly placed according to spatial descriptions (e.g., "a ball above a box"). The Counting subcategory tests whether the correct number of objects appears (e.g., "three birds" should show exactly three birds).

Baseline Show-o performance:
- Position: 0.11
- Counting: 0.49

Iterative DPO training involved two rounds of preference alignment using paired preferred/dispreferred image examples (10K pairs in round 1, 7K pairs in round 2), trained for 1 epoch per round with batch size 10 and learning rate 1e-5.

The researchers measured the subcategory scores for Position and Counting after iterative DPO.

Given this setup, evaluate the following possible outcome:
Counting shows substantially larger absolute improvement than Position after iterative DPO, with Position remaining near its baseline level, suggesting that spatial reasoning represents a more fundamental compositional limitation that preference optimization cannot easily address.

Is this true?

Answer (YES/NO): NO